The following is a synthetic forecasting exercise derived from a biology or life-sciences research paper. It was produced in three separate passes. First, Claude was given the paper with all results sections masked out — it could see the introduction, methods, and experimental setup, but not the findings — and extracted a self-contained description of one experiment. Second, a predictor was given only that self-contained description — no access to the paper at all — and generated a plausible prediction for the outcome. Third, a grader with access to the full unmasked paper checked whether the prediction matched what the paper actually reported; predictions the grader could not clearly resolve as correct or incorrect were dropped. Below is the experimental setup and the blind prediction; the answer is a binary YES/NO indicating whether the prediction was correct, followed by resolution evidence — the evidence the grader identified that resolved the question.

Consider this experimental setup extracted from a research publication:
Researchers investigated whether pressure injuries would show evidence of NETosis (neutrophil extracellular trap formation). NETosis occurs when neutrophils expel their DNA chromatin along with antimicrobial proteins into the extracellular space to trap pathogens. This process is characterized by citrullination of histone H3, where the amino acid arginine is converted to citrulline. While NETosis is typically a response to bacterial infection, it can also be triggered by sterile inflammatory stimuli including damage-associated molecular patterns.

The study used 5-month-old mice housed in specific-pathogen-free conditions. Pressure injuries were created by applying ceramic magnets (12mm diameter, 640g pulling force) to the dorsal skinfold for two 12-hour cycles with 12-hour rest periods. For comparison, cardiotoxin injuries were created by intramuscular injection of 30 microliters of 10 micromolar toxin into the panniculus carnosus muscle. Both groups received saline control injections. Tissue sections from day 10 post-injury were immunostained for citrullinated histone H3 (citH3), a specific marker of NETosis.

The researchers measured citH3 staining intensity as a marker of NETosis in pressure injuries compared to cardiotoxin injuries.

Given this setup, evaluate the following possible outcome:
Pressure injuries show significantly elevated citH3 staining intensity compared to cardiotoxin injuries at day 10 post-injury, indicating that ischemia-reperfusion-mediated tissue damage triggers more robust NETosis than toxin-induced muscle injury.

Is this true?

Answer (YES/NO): YES